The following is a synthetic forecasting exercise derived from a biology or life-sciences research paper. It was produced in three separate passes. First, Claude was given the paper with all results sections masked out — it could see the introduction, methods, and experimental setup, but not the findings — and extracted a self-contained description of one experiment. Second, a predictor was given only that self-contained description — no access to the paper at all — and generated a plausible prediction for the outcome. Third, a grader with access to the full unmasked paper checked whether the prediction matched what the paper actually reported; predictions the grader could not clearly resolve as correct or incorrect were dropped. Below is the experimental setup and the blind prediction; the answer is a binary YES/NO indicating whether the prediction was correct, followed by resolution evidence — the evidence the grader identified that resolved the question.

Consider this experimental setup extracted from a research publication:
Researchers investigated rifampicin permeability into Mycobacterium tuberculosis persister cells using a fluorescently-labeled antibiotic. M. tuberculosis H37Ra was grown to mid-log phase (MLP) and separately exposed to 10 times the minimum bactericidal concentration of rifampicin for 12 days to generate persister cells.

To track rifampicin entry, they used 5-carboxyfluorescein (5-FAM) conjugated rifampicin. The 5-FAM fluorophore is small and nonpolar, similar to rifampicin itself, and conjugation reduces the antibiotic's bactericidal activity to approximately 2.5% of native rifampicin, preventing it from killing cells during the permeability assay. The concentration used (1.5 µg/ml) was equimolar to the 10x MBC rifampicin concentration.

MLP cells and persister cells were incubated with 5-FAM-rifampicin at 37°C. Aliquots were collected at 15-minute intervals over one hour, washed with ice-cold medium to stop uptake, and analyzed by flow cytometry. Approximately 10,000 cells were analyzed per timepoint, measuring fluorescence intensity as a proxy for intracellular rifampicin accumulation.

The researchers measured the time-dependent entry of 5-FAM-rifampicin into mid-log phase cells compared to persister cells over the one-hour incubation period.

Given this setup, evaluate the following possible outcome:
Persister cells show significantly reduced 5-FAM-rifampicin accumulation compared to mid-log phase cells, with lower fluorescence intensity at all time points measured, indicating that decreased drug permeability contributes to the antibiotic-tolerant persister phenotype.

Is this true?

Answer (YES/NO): YES